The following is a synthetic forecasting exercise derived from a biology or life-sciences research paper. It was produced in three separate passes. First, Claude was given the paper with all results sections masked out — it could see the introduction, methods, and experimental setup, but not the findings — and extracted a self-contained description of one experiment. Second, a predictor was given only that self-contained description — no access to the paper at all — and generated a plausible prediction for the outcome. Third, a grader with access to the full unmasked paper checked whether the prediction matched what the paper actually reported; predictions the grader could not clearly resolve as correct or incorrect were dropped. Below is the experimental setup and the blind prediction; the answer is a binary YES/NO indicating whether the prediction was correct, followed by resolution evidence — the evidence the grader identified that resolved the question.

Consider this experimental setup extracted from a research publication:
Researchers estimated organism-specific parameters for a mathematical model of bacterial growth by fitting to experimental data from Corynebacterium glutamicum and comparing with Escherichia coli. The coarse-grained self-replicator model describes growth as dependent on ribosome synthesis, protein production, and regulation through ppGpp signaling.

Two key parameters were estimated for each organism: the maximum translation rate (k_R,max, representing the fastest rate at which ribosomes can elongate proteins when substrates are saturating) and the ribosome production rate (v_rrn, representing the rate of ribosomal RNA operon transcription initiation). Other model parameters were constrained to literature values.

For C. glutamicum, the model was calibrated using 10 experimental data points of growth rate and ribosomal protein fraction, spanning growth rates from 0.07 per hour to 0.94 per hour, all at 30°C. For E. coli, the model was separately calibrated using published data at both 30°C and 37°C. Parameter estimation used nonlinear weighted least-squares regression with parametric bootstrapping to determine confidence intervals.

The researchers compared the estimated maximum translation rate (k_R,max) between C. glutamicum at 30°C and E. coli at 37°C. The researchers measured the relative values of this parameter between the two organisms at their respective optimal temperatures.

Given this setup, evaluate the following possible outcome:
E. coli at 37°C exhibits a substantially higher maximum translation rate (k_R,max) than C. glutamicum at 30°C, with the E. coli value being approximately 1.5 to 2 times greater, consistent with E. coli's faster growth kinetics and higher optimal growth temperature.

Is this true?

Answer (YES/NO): YES